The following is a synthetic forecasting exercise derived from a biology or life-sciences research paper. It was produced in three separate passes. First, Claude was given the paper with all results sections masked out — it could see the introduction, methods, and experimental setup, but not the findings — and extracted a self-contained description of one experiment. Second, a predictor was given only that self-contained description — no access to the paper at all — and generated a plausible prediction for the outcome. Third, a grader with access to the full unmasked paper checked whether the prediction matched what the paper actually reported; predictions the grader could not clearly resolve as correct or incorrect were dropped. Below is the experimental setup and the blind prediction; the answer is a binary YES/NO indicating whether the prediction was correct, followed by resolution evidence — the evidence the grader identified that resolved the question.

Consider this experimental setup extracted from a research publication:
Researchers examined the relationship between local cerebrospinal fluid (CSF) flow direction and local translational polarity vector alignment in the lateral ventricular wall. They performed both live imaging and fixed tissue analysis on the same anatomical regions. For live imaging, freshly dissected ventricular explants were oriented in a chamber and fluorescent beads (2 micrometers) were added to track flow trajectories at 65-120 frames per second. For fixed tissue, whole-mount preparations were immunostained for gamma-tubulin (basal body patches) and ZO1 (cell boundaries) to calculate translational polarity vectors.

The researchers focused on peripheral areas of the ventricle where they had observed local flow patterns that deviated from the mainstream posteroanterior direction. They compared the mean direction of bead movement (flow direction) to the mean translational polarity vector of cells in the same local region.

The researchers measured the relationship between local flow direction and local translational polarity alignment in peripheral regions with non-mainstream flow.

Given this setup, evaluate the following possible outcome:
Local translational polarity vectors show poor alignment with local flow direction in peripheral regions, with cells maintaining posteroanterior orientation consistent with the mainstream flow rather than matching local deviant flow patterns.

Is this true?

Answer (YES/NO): NO